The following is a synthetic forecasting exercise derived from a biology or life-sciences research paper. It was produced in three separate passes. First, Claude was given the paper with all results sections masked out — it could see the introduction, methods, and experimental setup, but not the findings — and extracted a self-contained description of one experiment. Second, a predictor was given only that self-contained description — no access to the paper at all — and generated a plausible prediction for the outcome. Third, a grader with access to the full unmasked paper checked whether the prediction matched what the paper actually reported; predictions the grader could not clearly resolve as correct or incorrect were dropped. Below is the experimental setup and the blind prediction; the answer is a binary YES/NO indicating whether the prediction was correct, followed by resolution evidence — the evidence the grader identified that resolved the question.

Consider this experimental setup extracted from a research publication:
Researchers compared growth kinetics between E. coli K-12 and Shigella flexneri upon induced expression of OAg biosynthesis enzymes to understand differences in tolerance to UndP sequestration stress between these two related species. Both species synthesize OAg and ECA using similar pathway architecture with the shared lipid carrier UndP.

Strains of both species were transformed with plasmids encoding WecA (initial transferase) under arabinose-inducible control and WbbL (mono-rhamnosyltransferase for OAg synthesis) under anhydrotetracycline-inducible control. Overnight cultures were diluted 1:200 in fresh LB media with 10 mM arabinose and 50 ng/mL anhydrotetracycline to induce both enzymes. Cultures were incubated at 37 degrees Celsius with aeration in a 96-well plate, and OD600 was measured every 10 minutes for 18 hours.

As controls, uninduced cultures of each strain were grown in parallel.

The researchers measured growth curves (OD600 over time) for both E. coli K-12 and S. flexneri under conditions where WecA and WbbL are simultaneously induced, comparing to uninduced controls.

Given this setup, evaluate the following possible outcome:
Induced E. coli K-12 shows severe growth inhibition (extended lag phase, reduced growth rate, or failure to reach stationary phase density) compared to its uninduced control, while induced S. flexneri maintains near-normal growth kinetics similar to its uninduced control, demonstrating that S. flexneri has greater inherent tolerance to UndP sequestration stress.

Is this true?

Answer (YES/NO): NO